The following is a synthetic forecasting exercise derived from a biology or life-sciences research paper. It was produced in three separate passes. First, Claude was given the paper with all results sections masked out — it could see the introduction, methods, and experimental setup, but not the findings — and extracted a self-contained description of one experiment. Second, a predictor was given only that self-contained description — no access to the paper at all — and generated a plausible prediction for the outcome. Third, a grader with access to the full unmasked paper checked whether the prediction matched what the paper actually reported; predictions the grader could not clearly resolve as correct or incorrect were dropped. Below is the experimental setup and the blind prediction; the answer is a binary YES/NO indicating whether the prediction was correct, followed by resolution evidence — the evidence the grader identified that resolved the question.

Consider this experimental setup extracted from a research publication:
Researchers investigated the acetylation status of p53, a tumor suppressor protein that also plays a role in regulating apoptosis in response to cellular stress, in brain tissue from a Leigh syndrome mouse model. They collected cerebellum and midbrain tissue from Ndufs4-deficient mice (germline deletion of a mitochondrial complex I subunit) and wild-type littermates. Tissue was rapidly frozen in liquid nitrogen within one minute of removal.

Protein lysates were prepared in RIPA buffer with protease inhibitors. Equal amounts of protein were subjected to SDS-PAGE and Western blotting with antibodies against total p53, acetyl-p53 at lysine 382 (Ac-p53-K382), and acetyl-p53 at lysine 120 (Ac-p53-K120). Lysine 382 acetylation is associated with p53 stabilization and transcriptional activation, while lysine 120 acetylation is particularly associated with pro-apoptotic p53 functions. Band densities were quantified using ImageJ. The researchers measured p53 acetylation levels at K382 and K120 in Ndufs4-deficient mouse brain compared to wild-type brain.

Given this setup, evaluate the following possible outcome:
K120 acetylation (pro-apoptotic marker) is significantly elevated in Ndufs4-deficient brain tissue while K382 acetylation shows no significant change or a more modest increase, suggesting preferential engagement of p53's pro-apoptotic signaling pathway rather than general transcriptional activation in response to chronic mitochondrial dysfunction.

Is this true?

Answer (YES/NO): NO